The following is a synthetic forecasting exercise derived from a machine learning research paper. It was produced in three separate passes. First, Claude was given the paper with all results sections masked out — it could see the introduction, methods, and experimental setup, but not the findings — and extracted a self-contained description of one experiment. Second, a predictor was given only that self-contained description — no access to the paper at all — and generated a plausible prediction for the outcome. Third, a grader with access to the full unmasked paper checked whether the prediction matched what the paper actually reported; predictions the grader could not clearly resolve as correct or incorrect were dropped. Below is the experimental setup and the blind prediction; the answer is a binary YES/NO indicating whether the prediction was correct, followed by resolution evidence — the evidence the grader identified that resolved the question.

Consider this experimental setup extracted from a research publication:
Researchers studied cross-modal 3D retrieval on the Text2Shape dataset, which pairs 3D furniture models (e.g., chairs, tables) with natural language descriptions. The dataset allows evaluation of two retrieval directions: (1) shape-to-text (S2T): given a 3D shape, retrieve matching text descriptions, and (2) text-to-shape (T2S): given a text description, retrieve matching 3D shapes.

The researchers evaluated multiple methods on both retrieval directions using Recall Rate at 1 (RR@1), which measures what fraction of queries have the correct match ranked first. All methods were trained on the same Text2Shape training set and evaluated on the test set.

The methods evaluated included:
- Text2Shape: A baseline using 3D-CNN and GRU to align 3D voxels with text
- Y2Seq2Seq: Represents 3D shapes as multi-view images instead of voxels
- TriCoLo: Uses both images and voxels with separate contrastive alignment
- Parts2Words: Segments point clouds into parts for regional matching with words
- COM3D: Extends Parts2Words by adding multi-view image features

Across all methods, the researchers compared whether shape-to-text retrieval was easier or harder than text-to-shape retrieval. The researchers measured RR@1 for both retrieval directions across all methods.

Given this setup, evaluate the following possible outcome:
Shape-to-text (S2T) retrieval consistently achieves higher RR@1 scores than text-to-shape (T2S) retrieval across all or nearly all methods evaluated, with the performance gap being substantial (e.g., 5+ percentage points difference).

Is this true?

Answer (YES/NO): YES